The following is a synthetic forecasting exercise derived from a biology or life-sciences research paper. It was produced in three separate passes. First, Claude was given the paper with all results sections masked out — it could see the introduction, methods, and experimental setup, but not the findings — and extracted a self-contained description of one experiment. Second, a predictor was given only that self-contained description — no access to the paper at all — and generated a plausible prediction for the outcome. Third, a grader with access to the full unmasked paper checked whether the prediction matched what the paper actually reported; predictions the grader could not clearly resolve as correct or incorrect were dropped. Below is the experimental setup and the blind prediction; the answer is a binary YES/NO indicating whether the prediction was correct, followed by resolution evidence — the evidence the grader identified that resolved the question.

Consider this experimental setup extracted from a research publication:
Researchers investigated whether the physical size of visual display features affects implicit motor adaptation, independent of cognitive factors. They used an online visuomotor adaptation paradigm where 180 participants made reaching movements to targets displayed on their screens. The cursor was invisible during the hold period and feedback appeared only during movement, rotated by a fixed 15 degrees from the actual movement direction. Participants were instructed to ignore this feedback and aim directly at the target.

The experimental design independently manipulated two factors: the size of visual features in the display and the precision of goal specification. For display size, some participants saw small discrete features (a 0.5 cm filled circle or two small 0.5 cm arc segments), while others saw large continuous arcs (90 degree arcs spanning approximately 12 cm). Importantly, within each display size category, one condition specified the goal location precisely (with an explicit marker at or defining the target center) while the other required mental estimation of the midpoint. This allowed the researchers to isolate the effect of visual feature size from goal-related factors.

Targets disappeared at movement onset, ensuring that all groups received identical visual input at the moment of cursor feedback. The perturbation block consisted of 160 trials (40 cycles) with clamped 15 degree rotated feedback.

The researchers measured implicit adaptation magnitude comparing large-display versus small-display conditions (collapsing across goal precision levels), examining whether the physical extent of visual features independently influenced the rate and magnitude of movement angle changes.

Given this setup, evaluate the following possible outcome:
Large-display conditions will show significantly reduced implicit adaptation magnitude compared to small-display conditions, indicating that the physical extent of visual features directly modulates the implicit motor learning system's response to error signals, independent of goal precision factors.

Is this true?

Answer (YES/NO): NO